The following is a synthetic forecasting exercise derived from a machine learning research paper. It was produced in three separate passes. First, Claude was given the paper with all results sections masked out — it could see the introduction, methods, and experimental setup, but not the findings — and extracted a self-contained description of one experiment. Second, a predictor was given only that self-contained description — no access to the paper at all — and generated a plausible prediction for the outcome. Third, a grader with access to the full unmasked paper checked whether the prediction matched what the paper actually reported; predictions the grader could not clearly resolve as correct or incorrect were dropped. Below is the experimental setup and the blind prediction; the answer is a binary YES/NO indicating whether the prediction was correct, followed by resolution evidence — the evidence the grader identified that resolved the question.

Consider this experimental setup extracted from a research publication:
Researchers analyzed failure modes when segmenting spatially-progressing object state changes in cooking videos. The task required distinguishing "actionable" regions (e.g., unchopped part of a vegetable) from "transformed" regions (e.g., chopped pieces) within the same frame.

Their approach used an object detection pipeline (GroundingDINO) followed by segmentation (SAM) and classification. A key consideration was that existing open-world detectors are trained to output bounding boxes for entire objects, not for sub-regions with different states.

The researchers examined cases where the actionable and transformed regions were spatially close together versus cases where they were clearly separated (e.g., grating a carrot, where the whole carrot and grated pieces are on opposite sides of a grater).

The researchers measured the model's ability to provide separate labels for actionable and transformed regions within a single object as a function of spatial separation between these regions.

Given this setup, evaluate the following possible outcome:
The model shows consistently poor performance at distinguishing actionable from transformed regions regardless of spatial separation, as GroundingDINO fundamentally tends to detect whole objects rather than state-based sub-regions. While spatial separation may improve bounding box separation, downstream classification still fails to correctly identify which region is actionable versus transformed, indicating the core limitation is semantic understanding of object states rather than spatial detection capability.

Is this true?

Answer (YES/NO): NO